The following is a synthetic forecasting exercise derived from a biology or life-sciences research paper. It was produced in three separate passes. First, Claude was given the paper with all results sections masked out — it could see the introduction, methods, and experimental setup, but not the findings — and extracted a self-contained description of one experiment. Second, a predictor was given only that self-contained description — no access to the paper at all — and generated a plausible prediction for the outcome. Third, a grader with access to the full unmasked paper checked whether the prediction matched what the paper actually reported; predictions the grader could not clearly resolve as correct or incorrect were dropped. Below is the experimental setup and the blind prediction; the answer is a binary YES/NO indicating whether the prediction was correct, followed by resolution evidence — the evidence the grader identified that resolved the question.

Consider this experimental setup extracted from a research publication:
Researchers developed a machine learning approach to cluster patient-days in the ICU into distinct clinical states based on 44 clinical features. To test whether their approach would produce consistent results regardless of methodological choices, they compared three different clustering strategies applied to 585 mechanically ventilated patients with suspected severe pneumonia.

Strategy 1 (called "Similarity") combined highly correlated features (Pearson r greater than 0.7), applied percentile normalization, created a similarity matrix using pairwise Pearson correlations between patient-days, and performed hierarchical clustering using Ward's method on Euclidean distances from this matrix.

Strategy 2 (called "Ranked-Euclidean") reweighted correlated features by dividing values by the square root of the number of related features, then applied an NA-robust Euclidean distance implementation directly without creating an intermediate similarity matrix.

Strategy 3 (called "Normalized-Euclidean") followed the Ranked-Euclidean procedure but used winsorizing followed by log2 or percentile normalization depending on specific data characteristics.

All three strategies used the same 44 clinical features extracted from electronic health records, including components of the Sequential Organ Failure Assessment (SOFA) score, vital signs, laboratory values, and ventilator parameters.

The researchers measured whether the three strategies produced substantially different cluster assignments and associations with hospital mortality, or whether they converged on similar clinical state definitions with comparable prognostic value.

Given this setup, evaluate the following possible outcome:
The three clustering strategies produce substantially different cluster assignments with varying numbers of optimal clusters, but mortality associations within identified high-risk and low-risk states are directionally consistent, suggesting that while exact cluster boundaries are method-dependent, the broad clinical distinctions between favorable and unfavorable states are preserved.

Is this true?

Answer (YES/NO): NO